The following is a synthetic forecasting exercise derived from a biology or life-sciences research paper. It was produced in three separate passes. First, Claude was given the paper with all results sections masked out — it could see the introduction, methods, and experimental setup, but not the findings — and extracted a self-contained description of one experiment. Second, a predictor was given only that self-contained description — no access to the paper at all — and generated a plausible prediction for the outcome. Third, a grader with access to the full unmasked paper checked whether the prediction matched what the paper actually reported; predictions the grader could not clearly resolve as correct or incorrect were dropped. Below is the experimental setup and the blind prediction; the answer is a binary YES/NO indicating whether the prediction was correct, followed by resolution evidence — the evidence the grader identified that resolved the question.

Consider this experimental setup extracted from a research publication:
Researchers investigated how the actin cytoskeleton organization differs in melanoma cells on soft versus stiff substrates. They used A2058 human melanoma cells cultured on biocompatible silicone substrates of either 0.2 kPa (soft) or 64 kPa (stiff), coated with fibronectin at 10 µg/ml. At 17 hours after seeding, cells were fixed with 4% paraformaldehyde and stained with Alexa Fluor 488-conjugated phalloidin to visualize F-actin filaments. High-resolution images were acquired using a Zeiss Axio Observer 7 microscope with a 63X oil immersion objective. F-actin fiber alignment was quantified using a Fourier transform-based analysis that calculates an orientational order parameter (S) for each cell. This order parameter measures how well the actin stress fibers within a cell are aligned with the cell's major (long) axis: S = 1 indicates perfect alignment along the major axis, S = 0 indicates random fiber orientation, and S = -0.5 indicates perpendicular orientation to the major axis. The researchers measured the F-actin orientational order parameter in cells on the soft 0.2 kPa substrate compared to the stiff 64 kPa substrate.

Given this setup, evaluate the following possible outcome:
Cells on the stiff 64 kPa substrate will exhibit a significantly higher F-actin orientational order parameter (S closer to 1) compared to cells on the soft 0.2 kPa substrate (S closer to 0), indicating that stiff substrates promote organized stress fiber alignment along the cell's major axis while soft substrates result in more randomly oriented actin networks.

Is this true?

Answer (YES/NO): YES